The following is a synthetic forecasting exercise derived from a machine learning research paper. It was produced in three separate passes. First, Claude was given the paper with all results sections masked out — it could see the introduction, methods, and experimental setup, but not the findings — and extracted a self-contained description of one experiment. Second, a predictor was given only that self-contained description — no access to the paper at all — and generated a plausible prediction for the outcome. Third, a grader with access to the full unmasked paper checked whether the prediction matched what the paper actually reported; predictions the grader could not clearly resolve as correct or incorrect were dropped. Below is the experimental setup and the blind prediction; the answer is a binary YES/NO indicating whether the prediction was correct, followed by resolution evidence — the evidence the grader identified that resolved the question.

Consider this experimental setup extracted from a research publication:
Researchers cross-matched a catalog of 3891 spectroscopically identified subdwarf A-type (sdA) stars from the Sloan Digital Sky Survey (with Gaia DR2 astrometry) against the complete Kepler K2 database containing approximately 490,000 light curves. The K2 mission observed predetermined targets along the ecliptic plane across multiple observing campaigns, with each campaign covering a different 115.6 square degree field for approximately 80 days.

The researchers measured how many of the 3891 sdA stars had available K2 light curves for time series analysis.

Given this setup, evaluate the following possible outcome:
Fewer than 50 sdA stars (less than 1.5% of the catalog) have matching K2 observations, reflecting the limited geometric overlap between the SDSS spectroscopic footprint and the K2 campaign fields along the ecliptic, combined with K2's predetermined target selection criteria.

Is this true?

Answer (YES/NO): YES